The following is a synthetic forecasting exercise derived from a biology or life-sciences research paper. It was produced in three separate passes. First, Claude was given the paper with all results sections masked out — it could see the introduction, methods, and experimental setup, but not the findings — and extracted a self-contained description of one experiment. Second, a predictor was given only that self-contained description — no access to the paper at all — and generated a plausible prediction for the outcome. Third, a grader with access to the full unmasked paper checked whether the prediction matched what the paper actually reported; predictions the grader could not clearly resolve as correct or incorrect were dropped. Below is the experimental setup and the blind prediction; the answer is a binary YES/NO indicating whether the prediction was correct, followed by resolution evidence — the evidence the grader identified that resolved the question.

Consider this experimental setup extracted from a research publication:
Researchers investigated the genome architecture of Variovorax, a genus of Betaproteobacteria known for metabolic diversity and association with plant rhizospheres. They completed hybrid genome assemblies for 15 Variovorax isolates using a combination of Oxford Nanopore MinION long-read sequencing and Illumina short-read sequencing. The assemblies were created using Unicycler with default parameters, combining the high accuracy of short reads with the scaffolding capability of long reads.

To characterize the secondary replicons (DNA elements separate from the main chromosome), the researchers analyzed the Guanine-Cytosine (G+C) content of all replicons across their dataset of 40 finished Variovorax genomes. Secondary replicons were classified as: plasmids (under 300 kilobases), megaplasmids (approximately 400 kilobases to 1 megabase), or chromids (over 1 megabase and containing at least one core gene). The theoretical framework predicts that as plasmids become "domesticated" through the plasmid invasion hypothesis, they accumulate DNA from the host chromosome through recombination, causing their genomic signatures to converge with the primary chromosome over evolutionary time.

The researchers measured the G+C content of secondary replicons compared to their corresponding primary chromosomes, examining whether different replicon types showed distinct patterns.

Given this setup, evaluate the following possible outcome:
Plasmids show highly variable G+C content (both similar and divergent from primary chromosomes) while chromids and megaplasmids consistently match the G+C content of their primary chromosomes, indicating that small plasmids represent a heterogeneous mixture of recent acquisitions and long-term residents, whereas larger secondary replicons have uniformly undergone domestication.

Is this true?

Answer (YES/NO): NO